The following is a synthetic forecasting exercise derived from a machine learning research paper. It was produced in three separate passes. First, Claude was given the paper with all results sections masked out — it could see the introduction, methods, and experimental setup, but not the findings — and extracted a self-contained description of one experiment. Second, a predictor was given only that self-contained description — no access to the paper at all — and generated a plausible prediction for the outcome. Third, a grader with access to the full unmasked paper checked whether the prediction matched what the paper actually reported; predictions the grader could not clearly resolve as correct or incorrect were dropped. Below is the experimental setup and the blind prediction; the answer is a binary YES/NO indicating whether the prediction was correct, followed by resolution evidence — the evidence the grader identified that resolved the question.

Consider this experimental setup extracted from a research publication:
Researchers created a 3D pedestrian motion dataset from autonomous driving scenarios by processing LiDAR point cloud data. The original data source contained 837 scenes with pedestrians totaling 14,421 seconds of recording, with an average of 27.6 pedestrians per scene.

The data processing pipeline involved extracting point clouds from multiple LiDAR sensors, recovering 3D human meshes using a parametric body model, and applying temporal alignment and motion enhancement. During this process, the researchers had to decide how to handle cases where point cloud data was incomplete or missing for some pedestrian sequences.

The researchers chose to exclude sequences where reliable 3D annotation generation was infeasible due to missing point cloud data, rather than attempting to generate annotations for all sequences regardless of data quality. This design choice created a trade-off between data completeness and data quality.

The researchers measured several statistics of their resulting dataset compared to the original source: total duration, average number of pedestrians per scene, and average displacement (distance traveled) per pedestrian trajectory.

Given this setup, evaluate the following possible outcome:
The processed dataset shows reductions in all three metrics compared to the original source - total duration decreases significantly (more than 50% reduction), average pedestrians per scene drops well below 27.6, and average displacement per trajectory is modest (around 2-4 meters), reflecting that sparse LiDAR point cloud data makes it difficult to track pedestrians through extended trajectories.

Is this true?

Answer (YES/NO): NO